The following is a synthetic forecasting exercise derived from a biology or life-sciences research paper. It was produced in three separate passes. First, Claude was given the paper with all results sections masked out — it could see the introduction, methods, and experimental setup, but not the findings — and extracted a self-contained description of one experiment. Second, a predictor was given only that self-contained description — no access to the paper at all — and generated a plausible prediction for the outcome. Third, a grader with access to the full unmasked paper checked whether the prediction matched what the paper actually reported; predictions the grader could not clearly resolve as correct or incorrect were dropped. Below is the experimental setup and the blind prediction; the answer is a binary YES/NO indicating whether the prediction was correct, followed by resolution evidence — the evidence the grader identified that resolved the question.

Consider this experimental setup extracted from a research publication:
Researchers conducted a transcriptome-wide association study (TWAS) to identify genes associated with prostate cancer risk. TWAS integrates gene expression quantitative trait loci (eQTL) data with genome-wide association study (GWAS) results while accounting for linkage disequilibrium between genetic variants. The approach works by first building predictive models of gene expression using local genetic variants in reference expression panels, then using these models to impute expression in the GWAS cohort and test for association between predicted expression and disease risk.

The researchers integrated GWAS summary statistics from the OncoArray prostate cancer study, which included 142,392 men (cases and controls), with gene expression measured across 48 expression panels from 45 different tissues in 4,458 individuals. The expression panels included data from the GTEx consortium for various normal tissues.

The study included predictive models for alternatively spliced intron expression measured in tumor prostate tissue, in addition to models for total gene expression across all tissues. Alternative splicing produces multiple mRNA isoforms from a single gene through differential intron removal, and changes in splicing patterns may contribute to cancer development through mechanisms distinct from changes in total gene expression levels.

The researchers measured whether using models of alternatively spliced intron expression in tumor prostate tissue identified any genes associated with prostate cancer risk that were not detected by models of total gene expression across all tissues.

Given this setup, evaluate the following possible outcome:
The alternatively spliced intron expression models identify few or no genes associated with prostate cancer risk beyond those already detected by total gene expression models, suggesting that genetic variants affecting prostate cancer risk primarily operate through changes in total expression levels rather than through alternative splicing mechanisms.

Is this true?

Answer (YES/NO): NO